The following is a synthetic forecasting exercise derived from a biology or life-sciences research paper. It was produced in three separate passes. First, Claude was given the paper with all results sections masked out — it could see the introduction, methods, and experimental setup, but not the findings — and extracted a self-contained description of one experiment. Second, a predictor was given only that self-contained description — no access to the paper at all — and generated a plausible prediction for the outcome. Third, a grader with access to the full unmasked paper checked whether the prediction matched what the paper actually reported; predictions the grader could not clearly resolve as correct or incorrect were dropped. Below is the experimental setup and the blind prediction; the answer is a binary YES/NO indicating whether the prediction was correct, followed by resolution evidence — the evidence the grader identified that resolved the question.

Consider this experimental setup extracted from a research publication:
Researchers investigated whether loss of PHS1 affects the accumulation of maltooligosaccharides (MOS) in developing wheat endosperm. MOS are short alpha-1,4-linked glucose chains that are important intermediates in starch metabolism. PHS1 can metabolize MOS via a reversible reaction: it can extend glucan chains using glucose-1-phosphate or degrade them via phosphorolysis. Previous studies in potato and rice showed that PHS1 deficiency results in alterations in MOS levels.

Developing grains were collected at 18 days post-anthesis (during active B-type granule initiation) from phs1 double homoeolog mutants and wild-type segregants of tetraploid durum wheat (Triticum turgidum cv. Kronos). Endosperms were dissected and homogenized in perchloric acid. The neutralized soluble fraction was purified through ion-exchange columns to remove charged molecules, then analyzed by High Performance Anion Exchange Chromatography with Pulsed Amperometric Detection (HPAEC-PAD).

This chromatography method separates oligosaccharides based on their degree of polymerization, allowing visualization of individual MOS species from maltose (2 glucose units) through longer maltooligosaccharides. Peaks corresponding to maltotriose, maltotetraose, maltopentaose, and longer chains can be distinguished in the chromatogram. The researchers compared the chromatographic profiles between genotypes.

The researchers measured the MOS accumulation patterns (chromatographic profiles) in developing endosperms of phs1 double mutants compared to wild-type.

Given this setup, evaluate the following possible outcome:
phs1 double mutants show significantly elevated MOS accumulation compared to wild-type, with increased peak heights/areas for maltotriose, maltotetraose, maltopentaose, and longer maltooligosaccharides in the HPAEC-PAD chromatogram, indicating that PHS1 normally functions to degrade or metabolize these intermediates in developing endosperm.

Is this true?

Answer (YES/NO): NO